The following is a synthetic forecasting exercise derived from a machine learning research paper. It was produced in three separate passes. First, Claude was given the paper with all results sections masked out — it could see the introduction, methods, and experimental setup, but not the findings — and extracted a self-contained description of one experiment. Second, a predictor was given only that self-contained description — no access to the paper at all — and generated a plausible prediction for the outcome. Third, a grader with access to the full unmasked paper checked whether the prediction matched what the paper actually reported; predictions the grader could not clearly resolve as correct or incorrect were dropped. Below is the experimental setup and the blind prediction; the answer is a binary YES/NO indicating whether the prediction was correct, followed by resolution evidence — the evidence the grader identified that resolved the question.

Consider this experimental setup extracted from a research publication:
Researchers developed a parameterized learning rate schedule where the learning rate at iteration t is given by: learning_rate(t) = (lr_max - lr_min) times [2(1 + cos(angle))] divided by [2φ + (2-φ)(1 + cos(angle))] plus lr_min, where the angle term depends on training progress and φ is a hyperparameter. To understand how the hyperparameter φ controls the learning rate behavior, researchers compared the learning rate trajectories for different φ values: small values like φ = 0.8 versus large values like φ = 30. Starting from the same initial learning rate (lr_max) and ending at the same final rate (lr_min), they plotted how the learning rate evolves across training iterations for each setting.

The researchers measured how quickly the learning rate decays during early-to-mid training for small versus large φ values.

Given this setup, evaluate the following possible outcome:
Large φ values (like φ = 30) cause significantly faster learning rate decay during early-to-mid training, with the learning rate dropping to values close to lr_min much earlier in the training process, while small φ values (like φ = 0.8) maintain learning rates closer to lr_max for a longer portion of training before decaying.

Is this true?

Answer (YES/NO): YES